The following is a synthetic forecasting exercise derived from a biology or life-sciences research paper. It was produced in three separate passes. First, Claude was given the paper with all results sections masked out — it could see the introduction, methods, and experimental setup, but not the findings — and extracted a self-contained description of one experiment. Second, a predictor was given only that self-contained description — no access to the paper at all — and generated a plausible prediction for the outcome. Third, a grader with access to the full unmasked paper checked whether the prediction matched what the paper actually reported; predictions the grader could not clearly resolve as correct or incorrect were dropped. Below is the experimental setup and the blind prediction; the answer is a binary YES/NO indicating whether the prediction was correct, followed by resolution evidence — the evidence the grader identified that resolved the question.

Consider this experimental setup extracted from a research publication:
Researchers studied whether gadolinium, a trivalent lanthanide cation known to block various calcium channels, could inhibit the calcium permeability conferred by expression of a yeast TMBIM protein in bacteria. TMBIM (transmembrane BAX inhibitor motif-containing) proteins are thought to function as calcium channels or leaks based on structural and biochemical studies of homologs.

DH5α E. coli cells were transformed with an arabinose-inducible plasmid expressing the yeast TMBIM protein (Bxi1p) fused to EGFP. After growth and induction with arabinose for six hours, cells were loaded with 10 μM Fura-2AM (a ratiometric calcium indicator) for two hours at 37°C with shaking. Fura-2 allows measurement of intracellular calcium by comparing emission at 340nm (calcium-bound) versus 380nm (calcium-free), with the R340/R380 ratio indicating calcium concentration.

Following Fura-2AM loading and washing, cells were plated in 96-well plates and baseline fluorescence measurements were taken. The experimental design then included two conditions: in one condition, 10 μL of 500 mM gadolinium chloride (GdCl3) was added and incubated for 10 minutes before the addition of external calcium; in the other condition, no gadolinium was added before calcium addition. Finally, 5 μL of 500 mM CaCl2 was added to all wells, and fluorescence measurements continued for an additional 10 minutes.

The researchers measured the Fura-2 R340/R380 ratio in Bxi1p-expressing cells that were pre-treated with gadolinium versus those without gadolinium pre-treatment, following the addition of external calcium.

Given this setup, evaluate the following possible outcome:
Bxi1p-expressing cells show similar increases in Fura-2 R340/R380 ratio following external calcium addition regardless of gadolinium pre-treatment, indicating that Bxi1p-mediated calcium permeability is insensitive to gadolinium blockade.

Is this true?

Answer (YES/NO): NO